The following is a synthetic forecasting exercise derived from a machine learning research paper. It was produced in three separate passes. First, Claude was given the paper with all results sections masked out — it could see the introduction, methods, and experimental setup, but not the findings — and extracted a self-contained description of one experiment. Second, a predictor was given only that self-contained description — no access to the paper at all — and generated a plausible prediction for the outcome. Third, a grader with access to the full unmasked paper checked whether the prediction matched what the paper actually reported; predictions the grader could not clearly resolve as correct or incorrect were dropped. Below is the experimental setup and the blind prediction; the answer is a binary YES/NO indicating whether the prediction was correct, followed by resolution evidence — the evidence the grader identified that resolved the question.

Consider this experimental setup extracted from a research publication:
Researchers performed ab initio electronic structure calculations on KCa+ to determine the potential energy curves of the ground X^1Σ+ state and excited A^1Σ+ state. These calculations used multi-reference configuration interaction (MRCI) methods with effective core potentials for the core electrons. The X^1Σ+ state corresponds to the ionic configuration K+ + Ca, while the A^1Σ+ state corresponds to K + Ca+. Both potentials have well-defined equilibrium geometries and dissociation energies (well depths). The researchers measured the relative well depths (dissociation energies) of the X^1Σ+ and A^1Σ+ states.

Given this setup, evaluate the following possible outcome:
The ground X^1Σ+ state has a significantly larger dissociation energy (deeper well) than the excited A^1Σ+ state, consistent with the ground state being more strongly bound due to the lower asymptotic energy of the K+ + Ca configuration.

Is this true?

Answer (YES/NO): YES